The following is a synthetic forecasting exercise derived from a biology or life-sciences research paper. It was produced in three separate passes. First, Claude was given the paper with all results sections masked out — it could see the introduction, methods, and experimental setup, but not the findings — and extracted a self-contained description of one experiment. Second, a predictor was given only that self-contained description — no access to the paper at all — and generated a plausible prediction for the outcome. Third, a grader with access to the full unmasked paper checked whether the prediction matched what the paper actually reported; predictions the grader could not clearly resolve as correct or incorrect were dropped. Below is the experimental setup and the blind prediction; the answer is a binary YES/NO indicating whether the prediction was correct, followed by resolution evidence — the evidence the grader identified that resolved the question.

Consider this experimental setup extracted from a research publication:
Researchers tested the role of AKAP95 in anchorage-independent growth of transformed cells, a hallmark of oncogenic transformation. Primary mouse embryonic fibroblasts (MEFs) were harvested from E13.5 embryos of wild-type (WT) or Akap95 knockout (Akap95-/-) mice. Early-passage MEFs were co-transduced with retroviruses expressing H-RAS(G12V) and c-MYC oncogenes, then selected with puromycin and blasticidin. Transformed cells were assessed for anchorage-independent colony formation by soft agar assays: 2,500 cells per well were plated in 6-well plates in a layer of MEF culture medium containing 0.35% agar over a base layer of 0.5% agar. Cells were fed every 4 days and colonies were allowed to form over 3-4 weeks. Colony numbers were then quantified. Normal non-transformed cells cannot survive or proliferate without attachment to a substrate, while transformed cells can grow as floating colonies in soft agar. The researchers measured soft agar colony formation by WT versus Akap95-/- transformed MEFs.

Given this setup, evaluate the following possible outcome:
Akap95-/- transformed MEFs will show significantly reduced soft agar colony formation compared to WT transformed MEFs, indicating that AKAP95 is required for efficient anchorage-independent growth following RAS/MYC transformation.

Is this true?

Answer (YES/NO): YES